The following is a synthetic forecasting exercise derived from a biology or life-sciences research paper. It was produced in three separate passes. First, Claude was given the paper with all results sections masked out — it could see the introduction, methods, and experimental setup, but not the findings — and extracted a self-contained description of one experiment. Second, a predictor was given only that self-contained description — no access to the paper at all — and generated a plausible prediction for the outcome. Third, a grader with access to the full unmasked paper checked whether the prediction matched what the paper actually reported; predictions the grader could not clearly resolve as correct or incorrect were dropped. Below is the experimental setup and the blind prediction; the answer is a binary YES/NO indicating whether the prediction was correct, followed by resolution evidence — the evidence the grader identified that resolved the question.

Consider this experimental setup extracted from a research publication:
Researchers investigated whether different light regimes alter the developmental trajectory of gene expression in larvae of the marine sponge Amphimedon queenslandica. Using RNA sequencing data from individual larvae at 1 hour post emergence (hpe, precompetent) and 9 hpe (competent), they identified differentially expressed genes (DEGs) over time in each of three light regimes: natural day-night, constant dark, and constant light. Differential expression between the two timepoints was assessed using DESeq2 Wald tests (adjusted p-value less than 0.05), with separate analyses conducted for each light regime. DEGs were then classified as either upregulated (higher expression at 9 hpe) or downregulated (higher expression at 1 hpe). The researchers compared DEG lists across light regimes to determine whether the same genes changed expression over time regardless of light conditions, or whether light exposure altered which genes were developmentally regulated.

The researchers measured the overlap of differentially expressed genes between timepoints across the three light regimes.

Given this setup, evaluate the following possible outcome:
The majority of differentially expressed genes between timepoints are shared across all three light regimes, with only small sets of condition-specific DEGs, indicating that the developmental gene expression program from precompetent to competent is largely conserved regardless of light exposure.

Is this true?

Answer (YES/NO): NO